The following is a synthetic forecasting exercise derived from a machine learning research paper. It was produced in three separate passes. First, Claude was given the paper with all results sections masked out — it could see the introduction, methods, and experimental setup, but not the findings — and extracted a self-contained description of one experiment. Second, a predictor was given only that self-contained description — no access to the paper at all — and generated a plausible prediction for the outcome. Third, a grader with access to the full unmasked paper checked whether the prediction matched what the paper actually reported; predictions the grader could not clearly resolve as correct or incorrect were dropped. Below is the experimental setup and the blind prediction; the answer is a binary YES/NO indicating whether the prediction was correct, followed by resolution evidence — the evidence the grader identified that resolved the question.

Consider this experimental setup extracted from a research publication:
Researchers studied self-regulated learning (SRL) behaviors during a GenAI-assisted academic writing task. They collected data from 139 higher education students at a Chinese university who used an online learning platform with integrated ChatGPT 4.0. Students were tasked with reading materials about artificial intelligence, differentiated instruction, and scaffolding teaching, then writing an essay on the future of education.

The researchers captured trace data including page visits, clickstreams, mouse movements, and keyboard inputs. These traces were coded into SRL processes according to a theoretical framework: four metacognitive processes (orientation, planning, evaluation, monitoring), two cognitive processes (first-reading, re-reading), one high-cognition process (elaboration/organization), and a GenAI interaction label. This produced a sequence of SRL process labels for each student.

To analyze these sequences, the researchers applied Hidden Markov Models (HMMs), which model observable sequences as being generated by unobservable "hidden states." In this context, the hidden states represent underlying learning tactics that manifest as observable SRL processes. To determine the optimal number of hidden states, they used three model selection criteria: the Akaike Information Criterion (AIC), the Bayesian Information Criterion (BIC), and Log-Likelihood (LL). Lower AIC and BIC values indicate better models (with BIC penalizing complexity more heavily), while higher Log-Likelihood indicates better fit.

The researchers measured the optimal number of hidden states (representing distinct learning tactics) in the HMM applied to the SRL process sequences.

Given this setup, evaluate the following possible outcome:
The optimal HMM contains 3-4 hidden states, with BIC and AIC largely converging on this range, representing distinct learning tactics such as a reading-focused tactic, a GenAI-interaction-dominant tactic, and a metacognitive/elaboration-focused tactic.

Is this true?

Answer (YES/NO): NO